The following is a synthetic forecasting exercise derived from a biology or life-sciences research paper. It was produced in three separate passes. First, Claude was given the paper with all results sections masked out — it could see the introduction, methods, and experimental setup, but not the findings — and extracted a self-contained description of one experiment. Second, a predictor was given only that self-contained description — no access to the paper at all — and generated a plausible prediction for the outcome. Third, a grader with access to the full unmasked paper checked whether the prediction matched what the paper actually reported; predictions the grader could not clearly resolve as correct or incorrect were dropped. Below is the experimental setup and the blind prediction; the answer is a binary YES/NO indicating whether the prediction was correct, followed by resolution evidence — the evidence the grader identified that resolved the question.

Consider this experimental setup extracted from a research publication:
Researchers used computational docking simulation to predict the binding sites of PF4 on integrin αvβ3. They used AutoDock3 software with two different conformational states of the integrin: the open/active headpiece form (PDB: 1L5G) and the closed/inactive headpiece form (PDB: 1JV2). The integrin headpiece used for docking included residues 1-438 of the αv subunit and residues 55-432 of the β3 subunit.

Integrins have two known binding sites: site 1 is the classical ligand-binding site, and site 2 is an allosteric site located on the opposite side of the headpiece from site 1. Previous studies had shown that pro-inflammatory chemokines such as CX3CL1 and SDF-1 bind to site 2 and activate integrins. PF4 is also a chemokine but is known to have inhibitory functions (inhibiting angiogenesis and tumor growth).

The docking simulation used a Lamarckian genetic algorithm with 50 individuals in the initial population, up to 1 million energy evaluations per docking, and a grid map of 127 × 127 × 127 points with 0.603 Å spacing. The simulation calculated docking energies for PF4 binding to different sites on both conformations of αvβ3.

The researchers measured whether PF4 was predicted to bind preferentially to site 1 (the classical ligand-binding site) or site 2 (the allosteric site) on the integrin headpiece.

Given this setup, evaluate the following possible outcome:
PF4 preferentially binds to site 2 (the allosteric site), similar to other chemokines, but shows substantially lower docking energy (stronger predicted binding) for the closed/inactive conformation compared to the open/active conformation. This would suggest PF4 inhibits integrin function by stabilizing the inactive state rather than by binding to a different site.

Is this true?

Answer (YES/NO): NO